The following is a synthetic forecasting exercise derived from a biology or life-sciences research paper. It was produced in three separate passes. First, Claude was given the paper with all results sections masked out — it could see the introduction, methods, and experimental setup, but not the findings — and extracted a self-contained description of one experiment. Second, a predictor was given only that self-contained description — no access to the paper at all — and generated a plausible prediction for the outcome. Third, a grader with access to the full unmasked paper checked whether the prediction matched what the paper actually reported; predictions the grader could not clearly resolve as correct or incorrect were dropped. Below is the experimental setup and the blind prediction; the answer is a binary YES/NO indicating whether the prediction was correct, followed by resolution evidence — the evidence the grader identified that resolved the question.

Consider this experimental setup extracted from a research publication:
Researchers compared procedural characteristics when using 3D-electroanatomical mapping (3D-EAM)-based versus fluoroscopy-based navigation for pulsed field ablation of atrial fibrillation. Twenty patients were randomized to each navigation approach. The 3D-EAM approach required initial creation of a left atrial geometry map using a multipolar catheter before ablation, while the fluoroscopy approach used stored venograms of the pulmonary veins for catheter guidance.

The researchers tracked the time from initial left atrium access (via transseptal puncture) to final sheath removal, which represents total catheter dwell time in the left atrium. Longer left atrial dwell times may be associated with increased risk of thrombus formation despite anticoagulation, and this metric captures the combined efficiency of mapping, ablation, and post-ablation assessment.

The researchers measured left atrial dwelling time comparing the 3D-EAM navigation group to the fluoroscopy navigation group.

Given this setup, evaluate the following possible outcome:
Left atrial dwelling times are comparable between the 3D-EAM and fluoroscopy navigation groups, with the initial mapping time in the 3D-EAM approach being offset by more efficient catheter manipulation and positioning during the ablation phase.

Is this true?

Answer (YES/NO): NO